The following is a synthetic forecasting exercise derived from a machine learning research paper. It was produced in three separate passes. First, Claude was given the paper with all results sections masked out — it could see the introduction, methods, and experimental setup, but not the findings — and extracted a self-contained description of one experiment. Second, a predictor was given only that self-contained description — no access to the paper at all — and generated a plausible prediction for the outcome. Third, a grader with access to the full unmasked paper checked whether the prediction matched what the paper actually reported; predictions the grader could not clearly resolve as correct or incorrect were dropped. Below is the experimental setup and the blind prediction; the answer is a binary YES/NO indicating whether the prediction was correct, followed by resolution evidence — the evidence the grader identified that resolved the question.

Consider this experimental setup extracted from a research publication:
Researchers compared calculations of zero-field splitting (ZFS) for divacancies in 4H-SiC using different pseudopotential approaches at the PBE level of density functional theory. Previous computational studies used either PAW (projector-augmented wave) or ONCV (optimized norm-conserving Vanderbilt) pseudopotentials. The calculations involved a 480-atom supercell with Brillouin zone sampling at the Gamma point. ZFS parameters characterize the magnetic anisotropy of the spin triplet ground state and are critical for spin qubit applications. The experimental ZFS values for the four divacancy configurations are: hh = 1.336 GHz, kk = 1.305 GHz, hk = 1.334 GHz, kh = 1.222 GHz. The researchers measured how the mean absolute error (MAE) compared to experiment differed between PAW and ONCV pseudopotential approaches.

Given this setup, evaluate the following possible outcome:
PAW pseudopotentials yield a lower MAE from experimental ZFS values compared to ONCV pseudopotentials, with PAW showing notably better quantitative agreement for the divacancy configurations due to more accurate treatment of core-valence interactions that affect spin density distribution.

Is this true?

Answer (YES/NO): NO